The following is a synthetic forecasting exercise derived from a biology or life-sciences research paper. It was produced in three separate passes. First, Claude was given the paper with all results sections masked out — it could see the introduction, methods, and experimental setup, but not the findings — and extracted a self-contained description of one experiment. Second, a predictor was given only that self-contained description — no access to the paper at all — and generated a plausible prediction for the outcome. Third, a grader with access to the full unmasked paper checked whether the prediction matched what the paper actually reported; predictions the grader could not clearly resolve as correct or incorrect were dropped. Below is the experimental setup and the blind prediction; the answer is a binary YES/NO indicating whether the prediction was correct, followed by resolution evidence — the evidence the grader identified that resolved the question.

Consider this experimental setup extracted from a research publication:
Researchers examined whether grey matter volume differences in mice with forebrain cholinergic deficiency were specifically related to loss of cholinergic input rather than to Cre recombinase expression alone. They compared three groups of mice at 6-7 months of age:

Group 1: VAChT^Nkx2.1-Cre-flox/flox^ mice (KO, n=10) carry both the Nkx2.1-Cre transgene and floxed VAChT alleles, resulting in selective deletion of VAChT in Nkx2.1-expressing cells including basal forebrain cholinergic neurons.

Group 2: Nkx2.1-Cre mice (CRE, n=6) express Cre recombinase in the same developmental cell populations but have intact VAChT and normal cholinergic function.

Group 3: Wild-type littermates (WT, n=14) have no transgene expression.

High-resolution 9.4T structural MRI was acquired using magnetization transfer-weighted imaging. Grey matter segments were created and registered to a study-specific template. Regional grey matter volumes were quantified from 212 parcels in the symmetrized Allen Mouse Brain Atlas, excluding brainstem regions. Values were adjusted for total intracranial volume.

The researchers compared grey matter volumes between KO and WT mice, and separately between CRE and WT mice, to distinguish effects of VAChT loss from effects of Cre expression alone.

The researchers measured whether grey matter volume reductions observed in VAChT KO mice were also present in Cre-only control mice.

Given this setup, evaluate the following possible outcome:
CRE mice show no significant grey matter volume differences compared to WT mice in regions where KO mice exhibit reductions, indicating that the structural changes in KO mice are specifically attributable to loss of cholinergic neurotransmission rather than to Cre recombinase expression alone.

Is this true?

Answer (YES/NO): YES